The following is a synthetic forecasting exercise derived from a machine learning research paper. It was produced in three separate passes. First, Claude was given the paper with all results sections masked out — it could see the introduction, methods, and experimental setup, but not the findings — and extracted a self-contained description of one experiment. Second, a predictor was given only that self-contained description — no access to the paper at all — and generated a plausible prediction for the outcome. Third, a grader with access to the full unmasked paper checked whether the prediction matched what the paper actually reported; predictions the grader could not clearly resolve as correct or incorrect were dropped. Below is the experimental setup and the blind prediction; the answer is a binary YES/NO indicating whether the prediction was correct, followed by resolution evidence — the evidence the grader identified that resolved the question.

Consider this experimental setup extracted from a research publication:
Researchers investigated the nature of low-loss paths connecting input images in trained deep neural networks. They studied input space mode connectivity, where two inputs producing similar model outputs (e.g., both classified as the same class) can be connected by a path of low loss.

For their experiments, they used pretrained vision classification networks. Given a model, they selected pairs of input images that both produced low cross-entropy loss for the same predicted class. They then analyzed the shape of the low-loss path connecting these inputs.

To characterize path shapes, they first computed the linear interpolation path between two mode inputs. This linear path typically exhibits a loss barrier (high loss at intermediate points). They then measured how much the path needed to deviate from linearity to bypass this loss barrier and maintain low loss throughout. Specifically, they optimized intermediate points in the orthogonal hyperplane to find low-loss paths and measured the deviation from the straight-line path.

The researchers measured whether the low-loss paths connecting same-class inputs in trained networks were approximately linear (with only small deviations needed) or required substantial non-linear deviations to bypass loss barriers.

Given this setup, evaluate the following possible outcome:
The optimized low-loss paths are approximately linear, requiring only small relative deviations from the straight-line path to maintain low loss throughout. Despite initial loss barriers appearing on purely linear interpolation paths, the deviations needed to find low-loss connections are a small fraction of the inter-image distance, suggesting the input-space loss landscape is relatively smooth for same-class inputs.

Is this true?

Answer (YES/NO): YES